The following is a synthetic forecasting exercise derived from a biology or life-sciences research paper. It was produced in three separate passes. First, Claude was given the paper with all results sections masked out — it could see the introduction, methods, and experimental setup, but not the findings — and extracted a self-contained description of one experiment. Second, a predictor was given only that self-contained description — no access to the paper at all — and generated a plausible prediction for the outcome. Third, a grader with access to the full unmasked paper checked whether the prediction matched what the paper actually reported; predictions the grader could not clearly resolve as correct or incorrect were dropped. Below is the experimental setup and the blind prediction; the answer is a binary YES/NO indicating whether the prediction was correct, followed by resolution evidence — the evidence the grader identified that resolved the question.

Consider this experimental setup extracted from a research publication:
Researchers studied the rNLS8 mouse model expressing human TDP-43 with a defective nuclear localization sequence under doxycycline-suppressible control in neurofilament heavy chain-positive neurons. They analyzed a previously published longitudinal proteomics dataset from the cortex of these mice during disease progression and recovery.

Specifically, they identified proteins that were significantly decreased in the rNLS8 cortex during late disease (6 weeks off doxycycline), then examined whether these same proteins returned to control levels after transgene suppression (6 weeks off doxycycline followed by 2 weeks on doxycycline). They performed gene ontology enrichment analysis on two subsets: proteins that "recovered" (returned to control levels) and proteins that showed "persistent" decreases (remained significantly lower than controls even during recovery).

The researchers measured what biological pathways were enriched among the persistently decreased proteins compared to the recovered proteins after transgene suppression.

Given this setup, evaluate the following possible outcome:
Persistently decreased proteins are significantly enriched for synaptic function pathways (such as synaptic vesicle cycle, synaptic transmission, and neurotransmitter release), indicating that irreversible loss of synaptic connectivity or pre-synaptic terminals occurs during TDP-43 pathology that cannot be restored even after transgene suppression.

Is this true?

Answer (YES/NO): YES